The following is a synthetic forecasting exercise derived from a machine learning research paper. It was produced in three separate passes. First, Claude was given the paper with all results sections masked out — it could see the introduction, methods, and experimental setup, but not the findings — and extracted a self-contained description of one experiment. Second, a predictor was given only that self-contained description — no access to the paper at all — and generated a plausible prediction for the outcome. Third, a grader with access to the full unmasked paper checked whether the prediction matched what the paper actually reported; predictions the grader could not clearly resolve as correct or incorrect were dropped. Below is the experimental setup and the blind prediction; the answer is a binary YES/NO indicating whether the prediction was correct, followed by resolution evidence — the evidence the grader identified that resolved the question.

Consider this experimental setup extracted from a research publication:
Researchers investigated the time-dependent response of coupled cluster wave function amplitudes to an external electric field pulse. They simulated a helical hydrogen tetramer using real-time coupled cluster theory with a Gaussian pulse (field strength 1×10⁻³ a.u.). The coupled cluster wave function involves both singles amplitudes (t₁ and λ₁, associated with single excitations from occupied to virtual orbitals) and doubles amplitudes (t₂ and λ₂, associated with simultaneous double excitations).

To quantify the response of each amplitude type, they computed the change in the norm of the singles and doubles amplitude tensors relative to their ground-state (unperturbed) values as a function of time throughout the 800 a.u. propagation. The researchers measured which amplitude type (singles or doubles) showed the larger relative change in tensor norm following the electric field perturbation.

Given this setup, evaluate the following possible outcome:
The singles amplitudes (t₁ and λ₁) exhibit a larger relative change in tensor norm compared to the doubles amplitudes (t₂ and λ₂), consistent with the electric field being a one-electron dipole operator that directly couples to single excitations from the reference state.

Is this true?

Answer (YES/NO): YES